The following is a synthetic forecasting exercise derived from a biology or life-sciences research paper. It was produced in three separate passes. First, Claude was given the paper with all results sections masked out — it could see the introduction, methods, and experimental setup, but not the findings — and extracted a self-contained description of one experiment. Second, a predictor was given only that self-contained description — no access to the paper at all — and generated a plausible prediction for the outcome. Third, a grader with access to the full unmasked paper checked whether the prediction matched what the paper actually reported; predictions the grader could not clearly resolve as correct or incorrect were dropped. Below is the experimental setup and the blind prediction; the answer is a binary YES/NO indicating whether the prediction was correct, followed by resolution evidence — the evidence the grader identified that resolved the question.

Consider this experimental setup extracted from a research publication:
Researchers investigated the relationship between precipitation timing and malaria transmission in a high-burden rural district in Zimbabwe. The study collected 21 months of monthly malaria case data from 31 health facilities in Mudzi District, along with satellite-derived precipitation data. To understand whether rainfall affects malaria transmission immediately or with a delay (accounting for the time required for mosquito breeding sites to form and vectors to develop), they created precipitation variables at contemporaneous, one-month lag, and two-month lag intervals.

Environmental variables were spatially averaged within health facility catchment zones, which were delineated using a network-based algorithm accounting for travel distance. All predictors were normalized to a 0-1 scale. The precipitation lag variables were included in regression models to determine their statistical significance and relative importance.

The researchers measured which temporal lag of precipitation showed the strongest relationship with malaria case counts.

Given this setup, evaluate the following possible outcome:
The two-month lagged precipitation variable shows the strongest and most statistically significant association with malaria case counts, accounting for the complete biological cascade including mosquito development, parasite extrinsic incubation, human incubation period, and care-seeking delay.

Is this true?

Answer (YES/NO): NO